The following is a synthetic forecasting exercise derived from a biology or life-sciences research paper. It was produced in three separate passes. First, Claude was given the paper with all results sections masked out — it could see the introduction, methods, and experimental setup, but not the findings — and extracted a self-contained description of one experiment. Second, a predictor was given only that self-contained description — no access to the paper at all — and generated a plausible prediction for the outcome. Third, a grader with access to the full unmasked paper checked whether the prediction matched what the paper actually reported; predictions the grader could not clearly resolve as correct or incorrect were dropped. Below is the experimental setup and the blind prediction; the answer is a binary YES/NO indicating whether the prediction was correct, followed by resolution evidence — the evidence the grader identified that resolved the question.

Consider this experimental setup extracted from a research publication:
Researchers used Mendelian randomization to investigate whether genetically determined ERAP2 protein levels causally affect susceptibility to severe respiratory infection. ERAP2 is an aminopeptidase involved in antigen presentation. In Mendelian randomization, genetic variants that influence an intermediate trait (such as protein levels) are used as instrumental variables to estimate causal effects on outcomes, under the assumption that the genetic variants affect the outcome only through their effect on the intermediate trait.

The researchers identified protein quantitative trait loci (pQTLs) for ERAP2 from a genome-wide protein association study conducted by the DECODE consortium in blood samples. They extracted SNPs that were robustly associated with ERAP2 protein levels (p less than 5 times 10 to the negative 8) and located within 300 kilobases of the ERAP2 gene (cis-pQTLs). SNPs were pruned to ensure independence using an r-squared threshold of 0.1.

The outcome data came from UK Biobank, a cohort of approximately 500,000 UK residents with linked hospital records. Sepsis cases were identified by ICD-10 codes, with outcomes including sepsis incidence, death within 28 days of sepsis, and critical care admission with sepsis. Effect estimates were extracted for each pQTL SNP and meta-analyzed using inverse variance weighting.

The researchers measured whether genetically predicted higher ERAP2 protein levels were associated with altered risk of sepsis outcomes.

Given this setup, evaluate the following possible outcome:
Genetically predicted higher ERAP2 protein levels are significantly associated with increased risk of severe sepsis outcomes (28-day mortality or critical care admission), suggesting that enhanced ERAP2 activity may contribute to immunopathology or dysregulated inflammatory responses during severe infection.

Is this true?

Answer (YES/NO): NO